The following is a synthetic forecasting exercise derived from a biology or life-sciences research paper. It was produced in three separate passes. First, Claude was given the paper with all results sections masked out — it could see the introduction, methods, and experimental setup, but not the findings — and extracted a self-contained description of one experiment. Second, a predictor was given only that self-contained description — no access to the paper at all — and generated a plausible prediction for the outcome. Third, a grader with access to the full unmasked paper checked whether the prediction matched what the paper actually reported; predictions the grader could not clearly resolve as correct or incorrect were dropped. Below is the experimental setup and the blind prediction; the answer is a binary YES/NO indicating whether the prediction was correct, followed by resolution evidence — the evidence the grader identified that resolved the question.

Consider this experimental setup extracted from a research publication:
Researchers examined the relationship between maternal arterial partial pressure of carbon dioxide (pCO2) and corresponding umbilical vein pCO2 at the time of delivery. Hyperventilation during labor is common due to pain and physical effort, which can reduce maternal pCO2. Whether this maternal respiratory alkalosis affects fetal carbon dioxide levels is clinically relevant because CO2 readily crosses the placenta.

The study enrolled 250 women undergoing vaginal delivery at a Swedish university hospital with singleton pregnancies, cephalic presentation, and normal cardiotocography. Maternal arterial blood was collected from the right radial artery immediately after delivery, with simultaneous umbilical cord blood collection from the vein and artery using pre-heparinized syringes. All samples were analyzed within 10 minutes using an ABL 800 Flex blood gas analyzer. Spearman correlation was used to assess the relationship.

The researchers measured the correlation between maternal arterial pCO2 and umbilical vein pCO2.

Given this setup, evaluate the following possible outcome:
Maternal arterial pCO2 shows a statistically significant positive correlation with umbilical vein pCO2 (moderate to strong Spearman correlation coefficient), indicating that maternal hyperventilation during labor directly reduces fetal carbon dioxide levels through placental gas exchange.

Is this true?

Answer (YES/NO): NO